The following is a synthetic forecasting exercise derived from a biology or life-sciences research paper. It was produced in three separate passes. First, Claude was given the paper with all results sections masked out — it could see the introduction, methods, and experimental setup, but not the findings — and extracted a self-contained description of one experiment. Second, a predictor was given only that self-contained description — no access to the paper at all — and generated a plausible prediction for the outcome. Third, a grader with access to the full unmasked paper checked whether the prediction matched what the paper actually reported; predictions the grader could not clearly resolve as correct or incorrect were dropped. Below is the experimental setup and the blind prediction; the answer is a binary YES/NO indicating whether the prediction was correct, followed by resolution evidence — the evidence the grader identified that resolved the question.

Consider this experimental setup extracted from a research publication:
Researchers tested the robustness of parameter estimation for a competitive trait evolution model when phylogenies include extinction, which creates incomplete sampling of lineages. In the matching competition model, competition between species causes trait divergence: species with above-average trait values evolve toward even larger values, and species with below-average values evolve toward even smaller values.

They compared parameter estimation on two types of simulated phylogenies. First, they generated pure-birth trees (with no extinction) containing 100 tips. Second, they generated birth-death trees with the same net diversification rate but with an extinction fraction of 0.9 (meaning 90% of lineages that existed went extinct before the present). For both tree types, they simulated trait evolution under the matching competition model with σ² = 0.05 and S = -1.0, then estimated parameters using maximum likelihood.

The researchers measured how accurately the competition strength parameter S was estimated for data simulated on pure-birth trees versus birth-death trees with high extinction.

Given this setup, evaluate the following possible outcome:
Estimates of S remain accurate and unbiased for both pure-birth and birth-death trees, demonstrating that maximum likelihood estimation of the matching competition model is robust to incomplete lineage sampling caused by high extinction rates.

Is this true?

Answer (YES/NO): NO